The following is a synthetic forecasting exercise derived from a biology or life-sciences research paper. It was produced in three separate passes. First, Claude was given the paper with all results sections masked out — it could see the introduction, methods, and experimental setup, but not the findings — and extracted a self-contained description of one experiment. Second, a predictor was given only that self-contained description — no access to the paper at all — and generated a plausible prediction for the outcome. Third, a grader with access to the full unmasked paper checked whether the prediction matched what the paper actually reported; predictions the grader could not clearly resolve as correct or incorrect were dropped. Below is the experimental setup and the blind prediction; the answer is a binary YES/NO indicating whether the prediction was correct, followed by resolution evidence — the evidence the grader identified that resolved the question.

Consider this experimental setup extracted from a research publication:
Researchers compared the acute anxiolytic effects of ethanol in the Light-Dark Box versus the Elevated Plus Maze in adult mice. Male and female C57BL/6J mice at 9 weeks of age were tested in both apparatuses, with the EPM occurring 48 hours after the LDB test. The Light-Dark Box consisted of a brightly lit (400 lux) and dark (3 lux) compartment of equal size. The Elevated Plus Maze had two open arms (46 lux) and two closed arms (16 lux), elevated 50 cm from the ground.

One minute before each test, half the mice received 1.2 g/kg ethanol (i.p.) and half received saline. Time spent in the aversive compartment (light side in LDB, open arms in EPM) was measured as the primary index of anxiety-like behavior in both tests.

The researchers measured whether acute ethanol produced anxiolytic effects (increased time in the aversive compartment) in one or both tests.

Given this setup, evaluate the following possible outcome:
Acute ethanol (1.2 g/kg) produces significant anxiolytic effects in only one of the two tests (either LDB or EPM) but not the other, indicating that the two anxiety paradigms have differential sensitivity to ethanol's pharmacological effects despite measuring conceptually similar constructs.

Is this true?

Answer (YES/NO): YES